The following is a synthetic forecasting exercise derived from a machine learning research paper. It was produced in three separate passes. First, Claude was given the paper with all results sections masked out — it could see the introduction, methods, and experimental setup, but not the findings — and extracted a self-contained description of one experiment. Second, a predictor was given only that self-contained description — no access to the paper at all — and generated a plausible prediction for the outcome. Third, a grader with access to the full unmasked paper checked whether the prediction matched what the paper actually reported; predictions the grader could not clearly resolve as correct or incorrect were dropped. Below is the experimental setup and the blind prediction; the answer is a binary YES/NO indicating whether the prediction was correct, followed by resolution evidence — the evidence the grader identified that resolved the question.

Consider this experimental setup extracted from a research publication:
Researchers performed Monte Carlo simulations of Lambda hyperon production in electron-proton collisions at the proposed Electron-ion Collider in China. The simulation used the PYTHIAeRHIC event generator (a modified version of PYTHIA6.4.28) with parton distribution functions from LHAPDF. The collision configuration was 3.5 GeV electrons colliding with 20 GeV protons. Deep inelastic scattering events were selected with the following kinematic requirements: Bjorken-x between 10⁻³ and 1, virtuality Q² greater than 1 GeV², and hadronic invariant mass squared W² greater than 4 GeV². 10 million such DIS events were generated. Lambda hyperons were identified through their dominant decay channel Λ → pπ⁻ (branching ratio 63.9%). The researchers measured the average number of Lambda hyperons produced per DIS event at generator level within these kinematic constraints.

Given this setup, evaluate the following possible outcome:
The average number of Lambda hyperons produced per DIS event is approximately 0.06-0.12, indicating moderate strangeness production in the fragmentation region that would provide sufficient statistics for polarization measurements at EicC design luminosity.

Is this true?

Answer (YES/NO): YES